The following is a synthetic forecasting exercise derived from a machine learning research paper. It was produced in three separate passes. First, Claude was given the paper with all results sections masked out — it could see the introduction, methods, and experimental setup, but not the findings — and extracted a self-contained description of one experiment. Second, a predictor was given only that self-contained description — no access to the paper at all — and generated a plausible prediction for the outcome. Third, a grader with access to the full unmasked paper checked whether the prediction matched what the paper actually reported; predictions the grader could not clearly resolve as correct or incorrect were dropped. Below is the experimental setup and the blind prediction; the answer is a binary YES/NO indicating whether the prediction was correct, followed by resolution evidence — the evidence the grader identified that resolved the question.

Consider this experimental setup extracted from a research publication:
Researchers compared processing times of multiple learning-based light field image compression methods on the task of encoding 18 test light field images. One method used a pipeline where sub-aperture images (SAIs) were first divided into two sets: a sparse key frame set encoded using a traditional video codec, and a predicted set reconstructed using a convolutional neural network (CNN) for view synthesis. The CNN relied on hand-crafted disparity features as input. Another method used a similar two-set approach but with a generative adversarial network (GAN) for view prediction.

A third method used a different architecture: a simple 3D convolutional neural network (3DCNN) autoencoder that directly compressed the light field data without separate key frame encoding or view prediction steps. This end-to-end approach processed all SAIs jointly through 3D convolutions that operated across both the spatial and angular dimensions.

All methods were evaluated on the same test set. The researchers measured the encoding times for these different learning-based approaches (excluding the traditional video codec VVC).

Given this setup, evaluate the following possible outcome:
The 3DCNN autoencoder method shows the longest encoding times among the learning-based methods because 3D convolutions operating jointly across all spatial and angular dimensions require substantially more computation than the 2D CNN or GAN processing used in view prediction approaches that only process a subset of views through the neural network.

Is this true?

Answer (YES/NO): NO